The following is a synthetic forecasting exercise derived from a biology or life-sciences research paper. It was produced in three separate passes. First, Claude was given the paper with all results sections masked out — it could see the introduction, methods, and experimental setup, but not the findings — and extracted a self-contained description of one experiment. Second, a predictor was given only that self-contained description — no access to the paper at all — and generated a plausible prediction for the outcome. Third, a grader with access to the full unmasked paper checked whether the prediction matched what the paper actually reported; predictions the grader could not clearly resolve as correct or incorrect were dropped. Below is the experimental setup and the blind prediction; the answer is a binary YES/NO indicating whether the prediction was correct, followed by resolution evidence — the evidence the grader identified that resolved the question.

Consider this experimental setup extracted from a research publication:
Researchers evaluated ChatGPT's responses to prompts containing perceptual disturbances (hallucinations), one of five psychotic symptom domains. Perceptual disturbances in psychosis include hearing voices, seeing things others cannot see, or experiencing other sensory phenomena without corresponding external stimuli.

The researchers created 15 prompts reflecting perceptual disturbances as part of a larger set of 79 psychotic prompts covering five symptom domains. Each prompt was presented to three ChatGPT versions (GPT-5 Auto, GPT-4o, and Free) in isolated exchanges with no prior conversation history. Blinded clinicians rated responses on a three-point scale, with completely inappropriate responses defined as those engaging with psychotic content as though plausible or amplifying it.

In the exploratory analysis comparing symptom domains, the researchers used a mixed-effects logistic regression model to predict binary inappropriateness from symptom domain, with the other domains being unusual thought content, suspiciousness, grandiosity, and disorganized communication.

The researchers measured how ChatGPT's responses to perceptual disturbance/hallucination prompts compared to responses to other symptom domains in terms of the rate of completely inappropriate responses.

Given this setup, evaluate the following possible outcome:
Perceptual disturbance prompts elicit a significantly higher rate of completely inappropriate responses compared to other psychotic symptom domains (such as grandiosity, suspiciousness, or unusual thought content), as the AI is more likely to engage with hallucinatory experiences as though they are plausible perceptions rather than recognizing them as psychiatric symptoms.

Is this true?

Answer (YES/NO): NO